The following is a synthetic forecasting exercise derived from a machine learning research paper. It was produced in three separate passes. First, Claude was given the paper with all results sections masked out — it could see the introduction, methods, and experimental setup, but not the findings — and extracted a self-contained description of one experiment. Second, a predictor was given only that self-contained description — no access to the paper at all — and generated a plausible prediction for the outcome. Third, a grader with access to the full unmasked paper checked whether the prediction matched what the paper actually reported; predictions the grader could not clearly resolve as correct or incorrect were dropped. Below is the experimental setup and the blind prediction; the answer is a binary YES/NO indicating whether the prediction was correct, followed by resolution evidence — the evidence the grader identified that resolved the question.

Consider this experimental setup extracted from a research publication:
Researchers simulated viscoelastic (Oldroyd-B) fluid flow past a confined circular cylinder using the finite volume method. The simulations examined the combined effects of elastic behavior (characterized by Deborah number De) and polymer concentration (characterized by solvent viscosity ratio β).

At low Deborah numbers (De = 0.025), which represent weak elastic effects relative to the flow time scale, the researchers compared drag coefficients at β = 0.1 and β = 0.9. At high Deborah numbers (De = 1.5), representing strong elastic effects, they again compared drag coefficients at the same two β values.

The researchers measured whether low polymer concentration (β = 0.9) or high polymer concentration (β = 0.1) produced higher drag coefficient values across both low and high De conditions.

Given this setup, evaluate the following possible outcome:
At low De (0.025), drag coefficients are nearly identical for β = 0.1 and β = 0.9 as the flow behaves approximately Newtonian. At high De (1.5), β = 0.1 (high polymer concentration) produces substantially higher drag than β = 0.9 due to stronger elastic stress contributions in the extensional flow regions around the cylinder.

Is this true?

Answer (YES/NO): NO